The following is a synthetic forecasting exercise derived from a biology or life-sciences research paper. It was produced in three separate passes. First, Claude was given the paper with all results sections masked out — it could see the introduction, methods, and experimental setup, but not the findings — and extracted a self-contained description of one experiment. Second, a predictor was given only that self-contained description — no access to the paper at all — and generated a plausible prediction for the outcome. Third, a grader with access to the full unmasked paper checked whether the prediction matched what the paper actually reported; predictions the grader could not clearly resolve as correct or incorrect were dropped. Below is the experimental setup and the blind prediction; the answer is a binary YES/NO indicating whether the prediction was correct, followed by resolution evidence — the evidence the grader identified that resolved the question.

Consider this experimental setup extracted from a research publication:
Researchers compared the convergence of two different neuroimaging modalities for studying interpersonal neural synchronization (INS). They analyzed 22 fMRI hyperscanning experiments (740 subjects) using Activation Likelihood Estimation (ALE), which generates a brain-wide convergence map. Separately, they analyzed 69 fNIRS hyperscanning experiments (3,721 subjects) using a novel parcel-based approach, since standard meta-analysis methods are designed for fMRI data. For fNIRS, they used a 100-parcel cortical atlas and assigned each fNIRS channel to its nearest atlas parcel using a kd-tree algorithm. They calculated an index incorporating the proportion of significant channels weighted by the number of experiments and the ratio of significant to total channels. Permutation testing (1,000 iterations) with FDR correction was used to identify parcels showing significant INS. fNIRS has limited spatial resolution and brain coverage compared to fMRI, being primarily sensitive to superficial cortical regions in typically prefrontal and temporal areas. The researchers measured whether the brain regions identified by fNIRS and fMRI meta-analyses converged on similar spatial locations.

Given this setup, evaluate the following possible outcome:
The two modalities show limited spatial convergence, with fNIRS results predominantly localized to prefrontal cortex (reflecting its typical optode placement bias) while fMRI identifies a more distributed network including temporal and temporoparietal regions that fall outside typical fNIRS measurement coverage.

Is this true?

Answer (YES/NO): NO